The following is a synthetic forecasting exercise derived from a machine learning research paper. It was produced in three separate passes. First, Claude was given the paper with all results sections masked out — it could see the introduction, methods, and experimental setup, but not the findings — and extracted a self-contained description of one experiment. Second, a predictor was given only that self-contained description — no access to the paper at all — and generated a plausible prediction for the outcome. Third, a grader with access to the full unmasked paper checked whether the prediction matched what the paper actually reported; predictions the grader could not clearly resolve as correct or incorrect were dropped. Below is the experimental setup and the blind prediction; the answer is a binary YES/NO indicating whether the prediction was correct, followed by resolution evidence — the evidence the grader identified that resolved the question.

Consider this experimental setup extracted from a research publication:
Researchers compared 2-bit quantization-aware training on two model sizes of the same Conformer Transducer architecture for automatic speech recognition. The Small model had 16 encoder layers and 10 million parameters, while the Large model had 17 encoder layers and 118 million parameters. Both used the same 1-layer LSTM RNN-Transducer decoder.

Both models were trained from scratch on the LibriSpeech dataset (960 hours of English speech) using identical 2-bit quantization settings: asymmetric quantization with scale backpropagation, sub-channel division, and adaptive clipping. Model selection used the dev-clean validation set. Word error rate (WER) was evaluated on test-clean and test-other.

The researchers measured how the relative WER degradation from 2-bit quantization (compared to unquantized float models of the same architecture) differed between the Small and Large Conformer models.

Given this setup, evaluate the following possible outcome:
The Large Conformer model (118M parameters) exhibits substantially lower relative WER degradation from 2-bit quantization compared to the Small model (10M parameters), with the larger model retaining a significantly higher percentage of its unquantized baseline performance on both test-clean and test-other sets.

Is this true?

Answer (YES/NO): YES